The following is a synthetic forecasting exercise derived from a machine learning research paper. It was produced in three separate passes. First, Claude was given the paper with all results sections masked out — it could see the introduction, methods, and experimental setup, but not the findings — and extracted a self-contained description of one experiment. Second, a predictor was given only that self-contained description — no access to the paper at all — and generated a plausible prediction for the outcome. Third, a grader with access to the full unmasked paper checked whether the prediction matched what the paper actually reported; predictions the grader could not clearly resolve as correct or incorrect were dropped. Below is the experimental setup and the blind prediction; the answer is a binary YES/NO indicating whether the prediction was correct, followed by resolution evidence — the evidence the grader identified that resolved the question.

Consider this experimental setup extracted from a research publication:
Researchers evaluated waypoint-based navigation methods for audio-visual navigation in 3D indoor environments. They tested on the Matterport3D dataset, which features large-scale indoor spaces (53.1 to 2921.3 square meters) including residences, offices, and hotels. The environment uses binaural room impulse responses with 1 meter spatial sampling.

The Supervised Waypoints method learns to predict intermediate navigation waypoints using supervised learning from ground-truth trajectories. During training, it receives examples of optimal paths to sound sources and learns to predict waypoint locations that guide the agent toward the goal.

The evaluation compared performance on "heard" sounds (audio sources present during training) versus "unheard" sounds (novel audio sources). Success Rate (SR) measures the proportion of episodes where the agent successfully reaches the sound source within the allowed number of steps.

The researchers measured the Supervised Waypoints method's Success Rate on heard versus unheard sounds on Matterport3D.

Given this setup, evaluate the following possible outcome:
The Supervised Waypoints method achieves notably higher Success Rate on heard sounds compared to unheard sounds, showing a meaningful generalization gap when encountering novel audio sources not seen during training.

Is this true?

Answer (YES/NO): YES